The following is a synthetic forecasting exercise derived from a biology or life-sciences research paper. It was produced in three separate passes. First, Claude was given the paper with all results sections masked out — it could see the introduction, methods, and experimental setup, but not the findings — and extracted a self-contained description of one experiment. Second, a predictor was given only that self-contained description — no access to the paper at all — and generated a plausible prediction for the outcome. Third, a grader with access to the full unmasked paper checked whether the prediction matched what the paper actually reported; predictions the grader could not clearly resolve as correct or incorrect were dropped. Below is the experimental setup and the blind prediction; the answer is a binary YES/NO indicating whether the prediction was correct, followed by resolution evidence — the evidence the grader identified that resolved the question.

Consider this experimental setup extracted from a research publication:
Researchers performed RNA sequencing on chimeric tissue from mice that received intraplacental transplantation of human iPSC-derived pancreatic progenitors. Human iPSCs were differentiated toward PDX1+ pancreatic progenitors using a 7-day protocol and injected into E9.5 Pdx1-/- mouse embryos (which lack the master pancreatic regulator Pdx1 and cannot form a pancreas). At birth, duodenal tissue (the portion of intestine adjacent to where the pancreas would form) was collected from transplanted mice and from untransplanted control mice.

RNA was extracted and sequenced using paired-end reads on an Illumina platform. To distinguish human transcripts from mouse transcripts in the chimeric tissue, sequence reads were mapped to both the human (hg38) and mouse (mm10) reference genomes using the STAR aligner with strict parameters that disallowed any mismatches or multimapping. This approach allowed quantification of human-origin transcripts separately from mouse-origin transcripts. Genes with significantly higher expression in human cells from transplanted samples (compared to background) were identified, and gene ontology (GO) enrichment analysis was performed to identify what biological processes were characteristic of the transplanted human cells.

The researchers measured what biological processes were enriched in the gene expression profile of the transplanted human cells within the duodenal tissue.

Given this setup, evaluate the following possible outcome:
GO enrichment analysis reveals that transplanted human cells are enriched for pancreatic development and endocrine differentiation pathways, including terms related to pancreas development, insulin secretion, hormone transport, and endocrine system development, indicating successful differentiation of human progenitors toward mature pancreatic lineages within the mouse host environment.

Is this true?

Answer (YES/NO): NO